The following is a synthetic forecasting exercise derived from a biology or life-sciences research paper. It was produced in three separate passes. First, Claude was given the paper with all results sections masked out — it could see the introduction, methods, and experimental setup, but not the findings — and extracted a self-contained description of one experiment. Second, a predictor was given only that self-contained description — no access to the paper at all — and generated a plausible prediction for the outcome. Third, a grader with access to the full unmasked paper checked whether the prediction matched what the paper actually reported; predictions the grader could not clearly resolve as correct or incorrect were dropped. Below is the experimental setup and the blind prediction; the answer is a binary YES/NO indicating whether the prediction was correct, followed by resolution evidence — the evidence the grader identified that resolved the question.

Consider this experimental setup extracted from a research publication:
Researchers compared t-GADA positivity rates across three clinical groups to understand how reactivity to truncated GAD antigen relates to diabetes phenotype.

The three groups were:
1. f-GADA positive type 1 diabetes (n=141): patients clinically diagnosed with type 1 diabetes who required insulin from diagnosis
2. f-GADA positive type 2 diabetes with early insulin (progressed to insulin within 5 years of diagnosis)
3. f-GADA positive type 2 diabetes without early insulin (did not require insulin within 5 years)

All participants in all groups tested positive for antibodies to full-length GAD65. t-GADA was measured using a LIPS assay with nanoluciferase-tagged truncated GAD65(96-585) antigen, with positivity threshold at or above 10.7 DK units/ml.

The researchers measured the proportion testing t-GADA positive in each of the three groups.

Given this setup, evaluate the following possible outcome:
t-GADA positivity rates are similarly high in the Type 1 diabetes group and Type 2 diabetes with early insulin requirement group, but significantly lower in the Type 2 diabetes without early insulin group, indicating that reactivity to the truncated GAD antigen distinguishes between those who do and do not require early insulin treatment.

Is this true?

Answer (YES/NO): YES